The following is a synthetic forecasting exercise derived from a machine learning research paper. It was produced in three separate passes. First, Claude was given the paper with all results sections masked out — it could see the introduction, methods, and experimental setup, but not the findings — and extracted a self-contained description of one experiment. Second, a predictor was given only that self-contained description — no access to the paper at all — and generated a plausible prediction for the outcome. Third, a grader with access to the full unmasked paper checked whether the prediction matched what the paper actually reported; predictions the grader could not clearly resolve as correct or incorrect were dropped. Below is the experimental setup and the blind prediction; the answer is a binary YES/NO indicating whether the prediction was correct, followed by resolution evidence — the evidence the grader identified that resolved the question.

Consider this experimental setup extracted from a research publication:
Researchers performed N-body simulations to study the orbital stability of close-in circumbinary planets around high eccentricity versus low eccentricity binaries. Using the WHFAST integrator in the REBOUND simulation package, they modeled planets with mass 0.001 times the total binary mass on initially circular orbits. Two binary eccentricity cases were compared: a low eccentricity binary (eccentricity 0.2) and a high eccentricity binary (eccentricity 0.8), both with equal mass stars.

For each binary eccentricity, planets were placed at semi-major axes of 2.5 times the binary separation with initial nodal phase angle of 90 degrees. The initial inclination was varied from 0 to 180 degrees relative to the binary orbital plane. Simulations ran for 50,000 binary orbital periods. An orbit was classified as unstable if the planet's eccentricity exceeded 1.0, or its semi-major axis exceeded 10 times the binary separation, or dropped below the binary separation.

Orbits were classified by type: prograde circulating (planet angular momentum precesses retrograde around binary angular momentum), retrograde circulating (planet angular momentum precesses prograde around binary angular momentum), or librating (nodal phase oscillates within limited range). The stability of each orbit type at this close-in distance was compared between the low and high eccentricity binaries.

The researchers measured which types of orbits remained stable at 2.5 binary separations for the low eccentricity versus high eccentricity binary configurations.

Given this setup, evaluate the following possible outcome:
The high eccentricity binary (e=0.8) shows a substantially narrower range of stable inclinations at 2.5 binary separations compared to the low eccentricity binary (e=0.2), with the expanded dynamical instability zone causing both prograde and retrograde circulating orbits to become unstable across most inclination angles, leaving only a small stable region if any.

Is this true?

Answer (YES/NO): NO